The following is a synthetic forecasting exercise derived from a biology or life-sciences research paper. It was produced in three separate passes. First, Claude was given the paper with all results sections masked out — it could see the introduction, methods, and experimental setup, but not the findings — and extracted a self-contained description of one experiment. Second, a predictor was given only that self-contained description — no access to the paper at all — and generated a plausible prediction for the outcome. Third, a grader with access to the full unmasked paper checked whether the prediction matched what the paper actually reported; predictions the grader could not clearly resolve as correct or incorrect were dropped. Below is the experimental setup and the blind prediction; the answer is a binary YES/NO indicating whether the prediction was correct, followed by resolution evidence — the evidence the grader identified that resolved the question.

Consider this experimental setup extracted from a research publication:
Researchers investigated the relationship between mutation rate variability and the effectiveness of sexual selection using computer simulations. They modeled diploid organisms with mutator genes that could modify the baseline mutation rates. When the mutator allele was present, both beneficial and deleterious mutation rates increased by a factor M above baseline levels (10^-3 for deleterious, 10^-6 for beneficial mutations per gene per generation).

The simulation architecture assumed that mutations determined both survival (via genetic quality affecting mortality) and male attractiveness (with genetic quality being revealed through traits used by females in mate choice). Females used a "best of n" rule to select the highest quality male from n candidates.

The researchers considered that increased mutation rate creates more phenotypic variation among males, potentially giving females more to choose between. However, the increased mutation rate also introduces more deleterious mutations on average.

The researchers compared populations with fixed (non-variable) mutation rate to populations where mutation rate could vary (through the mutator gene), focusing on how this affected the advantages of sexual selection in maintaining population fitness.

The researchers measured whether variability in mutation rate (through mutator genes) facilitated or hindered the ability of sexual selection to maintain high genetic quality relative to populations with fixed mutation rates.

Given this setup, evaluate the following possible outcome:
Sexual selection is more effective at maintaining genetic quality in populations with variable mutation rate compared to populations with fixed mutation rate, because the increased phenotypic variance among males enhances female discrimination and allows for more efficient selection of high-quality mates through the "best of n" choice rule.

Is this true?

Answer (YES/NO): YES